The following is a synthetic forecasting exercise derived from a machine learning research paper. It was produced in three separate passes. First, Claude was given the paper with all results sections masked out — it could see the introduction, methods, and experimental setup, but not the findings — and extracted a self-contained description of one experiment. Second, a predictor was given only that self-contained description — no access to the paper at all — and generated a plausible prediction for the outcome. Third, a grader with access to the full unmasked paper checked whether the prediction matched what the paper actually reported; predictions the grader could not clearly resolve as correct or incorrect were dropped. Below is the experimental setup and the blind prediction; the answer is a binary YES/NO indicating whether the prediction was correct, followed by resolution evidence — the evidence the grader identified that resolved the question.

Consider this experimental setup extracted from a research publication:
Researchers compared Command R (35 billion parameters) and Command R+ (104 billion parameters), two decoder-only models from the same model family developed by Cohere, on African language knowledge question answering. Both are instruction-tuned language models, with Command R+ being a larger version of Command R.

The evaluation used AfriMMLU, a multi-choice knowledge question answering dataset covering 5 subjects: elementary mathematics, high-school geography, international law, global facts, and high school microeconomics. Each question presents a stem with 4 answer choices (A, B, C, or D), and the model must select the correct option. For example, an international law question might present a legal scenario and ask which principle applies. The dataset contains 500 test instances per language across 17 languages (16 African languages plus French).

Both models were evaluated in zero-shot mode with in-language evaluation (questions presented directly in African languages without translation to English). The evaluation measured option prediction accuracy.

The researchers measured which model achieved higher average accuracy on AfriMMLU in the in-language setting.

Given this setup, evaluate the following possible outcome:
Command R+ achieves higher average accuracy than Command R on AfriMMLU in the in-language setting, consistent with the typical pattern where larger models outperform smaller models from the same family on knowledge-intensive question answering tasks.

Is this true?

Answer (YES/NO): NO